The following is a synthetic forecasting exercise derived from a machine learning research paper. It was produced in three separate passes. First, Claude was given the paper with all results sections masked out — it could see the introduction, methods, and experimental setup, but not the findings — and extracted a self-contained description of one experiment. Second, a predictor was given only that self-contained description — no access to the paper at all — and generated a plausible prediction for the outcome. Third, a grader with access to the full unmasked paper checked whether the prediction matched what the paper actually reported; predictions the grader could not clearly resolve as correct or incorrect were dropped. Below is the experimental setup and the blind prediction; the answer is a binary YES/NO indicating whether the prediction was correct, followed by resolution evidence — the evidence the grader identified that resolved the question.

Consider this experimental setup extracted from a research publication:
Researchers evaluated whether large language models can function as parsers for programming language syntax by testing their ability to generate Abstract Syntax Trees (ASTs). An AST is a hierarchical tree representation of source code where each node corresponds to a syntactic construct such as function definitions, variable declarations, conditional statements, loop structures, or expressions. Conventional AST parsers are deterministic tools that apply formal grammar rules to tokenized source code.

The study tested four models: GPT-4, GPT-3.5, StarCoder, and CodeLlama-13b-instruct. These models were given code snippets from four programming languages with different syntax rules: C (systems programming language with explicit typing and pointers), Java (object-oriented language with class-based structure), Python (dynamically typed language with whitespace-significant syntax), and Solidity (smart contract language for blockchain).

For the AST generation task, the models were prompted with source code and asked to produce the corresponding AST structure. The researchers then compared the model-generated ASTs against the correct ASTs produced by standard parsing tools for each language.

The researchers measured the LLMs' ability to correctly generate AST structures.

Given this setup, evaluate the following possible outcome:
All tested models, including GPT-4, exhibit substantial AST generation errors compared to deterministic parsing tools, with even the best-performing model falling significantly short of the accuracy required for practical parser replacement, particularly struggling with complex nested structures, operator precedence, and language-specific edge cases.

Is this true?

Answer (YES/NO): NO